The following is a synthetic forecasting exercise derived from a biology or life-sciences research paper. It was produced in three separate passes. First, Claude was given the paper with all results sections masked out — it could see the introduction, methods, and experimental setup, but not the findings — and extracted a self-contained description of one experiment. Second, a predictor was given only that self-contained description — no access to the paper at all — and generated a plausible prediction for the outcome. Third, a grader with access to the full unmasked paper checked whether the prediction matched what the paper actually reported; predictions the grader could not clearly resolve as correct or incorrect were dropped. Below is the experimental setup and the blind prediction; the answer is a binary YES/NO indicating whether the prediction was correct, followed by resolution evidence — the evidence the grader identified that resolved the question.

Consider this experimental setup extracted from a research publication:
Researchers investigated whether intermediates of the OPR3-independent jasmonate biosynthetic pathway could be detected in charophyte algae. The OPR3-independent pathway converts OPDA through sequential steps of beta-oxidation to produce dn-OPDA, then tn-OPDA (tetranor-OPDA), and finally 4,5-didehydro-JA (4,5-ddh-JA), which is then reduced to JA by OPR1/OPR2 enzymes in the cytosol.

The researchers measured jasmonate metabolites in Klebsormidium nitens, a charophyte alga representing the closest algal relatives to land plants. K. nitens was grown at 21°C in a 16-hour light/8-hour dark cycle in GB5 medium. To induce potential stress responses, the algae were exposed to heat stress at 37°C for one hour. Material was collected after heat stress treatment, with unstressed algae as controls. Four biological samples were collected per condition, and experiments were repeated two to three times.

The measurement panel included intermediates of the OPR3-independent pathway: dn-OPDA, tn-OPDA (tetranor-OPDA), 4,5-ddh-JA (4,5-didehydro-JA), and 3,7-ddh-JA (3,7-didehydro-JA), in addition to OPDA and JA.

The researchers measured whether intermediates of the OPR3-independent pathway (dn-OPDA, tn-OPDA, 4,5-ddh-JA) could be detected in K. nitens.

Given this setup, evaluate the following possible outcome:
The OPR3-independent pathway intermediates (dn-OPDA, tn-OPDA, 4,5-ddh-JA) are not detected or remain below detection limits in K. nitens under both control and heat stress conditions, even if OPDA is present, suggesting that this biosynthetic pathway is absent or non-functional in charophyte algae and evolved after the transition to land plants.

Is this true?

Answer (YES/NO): NO